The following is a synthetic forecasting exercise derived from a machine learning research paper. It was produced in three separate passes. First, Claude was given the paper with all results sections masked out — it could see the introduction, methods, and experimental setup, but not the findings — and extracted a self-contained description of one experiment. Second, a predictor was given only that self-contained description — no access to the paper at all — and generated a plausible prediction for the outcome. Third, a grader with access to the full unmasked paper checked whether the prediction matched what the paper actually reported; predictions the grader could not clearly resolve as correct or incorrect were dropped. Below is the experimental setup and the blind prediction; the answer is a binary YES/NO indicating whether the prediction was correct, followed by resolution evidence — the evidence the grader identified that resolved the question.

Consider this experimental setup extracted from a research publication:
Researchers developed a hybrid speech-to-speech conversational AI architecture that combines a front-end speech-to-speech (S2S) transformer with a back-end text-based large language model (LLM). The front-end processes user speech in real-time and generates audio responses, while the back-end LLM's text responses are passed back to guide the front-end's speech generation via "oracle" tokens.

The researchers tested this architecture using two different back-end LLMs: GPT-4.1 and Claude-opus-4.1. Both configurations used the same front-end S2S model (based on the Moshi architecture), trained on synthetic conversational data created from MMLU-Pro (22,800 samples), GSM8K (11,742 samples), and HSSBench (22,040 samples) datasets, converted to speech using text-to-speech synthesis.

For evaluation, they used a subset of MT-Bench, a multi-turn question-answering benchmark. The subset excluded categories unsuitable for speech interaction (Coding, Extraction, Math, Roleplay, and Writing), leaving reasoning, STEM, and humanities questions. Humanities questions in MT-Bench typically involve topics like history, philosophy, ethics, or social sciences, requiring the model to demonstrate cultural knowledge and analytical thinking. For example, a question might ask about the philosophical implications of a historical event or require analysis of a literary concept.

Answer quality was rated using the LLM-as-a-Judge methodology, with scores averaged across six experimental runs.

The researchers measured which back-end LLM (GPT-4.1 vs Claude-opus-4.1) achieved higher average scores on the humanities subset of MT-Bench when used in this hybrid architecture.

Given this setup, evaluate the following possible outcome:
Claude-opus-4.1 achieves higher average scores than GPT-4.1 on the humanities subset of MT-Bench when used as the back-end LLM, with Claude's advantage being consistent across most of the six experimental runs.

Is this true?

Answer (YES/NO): NO